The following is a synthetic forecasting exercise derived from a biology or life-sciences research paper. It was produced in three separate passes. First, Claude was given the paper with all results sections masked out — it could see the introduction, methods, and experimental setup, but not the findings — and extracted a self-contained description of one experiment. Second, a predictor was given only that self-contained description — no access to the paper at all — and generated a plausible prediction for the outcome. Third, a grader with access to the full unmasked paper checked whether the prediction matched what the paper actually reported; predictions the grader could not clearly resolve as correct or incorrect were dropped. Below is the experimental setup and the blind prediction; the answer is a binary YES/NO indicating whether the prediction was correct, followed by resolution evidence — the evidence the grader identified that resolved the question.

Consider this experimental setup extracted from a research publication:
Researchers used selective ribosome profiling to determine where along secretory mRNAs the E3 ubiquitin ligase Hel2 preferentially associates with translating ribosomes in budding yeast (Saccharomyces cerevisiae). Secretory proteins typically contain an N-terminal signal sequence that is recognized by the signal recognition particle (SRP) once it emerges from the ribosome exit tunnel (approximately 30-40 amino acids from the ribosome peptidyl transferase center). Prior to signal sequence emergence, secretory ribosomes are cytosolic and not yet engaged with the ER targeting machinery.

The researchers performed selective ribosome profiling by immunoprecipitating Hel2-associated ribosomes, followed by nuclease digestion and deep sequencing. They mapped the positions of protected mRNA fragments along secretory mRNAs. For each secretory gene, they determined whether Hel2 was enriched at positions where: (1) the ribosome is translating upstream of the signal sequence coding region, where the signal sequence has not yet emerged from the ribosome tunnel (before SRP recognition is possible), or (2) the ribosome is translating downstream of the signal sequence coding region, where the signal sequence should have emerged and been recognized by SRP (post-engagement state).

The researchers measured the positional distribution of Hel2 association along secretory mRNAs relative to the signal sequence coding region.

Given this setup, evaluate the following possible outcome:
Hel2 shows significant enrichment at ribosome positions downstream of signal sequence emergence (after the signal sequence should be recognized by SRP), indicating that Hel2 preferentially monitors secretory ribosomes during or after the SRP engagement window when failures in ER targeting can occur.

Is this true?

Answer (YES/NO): NO